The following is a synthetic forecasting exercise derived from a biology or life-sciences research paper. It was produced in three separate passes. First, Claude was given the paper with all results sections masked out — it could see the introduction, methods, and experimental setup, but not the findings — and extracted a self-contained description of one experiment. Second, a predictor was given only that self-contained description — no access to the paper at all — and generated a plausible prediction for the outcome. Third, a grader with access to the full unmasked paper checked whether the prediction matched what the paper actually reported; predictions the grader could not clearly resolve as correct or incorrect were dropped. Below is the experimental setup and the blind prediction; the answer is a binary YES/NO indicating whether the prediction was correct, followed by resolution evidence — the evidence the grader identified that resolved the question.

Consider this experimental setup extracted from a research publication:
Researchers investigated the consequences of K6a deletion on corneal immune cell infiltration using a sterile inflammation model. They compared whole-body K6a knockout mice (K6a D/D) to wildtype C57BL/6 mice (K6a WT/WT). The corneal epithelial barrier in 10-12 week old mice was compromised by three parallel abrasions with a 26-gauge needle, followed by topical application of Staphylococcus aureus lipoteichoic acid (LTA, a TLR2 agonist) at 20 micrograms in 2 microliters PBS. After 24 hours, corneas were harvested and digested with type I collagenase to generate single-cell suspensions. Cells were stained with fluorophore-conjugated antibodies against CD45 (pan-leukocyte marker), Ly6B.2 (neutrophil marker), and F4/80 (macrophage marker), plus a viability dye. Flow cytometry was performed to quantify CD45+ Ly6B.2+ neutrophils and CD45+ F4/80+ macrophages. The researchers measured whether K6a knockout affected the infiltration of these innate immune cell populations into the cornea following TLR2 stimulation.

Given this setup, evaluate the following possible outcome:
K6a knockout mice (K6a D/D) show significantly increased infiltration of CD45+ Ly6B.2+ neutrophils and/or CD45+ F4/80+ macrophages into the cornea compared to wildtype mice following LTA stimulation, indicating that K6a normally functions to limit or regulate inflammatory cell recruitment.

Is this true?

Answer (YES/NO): YES